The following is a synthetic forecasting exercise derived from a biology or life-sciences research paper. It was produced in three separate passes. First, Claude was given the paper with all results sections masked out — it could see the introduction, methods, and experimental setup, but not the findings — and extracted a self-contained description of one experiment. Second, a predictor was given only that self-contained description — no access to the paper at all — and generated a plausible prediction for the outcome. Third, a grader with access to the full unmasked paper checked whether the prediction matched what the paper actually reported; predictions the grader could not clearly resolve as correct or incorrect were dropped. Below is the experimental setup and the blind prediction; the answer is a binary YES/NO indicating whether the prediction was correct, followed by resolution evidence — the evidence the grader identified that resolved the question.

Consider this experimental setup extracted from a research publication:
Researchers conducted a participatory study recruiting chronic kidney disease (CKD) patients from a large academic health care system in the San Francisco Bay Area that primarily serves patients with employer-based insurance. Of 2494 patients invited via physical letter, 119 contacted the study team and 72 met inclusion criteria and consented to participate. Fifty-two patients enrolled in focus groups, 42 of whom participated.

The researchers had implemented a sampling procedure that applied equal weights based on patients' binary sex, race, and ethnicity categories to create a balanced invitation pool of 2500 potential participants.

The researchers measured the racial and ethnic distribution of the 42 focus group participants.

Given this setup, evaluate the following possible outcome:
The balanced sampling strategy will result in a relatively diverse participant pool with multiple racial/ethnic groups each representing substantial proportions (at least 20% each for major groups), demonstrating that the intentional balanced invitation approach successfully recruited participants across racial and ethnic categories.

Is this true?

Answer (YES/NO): NO